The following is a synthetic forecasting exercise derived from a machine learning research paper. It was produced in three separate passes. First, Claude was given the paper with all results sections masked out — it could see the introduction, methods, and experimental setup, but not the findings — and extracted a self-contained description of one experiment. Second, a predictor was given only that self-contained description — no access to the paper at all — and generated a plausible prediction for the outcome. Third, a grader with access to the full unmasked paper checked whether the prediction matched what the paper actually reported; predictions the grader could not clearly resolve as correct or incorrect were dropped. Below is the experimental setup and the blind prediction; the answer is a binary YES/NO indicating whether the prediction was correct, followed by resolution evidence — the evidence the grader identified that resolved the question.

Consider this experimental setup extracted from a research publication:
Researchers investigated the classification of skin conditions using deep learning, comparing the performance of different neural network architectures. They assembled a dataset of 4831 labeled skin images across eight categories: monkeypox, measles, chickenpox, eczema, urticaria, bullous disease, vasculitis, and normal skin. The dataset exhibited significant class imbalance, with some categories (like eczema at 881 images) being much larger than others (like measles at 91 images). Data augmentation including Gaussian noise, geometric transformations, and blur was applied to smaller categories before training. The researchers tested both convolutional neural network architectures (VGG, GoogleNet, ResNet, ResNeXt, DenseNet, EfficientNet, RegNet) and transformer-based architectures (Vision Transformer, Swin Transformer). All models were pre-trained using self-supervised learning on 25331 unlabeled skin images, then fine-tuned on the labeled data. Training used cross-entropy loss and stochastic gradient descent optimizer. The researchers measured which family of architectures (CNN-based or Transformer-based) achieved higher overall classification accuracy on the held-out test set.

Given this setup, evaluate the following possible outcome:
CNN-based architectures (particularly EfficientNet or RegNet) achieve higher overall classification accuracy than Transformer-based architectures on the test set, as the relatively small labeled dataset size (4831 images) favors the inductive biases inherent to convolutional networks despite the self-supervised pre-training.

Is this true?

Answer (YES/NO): YES